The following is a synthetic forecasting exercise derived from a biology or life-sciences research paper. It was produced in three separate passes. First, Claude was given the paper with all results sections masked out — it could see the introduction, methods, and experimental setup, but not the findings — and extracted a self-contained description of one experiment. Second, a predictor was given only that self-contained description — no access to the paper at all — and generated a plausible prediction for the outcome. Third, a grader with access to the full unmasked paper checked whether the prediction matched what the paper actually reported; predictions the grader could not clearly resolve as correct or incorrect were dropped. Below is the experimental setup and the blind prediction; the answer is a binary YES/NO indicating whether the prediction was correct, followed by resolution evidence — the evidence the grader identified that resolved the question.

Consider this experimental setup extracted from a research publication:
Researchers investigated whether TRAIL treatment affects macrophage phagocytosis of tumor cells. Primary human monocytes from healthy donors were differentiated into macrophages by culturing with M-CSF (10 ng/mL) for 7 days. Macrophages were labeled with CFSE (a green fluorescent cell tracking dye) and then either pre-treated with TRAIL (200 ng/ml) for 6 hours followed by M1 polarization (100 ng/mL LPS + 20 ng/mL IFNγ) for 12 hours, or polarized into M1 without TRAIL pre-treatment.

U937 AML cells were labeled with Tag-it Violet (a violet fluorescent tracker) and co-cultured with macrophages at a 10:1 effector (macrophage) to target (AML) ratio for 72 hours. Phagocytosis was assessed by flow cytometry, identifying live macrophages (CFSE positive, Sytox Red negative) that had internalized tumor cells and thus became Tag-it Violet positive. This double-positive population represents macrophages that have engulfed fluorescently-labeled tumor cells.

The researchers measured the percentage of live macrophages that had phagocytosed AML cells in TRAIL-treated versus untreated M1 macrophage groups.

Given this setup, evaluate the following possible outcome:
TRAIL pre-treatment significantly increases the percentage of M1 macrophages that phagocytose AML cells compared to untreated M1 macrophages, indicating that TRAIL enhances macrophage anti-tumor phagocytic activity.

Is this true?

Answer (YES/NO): NO